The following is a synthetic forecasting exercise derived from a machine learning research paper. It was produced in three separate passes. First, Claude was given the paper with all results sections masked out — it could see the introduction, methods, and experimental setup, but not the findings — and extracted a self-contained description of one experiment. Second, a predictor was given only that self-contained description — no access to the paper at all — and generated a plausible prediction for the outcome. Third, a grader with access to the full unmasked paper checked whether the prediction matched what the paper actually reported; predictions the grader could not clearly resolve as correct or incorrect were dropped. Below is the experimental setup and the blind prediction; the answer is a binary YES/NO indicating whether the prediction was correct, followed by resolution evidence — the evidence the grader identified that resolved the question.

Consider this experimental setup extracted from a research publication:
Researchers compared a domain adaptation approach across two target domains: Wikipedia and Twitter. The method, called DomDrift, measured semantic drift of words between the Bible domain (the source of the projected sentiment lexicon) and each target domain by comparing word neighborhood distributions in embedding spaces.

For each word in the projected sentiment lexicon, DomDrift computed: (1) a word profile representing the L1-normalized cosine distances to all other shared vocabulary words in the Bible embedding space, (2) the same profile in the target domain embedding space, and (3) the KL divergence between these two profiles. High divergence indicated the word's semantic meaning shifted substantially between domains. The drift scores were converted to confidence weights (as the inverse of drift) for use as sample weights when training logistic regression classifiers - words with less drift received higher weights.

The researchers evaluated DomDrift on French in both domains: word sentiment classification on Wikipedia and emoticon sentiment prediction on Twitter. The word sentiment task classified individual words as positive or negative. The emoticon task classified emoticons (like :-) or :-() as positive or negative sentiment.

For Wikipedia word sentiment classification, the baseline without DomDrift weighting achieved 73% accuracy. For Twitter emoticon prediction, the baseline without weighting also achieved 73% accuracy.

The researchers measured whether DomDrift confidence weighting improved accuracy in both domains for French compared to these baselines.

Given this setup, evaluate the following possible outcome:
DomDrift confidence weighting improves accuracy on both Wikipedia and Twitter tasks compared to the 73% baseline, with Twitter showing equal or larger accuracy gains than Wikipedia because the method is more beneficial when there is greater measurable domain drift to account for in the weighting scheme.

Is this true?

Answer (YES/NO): YES